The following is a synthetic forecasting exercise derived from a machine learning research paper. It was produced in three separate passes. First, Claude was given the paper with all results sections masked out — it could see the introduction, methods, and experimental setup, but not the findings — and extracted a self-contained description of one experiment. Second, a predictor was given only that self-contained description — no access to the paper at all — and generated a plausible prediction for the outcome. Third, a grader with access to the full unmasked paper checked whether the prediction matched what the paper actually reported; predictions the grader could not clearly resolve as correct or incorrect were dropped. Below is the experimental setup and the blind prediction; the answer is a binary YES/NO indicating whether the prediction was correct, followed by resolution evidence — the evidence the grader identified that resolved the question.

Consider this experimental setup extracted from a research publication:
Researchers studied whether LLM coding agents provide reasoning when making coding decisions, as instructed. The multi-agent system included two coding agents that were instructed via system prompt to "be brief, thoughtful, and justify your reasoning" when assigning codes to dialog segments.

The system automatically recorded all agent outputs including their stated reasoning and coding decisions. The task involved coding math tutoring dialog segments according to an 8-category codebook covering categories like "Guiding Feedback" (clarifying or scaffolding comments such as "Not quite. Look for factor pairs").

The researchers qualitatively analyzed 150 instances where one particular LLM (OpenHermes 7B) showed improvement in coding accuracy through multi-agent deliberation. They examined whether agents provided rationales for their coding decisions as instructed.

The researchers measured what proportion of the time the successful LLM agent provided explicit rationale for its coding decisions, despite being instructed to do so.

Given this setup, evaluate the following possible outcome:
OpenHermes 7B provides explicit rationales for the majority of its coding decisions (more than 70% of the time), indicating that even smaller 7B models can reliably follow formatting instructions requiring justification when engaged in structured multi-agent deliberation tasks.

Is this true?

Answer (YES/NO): NO